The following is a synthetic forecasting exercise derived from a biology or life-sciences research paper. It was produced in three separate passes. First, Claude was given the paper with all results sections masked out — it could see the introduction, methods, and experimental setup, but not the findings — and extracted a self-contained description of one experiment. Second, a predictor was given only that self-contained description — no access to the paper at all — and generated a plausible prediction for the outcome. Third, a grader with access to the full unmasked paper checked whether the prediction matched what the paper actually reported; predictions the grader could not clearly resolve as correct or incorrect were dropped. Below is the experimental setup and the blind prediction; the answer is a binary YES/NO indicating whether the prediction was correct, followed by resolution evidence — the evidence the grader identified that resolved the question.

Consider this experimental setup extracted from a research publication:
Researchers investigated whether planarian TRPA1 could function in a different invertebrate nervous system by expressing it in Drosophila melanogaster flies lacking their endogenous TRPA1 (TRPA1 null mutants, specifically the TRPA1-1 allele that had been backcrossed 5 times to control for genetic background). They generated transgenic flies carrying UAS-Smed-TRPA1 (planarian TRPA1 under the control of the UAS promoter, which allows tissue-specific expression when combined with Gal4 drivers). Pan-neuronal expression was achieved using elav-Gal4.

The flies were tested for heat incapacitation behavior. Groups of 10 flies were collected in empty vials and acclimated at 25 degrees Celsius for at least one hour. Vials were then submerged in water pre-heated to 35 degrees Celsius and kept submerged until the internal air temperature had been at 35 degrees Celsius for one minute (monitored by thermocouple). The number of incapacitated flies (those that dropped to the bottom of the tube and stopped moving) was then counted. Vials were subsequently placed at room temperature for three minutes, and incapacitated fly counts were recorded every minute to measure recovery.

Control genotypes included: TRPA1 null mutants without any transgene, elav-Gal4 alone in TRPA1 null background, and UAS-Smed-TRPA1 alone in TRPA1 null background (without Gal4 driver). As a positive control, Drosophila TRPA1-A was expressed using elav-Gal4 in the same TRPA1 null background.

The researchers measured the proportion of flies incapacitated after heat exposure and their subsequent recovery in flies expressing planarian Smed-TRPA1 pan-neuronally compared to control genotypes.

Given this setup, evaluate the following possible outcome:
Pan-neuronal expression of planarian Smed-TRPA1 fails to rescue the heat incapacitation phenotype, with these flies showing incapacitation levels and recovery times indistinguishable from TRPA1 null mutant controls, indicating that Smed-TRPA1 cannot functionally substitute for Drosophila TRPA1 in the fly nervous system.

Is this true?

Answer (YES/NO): NO